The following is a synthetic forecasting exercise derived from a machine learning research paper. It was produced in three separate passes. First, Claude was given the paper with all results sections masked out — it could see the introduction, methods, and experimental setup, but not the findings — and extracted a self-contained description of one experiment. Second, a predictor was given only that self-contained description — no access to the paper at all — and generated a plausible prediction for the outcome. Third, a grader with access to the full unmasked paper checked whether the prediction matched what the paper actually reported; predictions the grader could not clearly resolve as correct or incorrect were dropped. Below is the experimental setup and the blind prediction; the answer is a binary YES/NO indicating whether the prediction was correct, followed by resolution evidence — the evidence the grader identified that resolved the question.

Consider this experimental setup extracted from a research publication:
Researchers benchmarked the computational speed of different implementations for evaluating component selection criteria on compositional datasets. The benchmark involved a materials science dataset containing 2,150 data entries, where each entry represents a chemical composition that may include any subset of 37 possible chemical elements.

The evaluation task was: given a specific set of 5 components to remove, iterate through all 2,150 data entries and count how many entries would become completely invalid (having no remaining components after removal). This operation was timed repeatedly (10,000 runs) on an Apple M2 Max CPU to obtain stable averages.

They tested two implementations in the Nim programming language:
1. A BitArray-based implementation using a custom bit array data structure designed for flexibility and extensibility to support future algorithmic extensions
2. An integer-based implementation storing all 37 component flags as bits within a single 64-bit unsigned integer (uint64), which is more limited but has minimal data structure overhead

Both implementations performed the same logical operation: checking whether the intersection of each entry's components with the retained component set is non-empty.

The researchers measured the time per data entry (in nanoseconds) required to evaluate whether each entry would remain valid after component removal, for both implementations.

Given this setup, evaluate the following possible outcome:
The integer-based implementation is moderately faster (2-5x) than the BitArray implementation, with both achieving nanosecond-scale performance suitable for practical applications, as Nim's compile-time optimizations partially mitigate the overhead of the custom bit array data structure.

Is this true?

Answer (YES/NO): NO